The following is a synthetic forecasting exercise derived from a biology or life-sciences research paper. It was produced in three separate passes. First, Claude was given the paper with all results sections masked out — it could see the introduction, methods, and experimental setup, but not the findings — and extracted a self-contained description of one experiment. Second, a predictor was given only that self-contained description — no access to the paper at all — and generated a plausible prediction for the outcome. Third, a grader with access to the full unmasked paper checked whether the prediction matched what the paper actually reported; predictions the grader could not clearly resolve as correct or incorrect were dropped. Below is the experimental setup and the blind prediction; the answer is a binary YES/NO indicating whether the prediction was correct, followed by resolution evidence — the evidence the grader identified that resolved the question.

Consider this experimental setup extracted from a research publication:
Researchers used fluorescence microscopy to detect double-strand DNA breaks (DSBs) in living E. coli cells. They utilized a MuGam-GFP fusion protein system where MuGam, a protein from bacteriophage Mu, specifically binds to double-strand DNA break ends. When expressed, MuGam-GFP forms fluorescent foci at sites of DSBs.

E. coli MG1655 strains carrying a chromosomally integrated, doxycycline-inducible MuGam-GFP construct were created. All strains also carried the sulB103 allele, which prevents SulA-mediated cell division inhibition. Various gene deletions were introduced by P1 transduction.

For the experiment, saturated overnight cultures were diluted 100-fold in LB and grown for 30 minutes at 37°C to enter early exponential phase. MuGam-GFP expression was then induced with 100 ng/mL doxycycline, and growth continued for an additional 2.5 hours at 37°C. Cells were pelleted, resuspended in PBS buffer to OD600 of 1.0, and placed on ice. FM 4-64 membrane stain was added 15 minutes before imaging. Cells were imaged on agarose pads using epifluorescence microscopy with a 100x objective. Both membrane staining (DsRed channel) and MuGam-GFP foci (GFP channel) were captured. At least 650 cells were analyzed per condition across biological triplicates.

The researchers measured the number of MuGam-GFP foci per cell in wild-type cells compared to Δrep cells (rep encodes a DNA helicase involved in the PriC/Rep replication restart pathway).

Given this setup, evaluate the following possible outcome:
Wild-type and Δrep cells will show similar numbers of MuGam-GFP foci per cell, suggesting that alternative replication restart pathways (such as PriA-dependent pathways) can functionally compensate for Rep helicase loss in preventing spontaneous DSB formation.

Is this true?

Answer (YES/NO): NO